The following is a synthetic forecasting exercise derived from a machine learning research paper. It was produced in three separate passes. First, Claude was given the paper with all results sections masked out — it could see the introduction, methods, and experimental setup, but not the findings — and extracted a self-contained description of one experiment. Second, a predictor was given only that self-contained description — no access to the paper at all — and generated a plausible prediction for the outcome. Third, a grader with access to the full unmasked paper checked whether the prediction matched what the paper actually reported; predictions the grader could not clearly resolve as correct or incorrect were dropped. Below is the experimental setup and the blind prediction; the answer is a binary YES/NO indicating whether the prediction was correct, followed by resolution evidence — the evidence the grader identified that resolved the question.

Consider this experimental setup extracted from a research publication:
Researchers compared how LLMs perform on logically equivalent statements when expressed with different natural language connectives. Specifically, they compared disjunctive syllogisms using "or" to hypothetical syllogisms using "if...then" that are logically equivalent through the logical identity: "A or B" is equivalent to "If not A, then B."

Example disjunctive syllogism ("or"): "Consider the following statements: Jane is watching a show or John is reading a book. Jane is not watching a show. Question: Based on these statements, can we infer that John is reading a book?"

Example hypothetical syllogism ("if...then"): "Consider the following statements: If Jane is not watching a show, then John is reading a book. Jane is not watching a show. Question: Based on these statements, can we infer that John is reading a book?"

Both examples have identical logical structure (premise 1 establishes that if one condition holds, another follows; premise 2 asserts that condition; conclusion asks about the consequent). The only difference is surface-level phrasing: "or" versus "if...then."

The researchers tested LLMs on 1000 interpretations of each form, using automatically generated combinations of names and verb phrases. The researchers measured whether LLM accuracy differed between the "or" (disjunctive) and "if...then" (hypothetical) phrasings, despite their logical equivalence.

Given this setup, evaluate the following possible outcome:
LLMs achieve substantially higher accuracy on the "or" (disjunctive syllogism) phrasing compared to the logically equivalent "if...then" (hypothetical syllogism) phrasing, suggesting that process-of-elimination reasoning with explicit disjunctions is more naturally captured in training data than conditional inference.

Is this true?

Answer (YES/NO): NO